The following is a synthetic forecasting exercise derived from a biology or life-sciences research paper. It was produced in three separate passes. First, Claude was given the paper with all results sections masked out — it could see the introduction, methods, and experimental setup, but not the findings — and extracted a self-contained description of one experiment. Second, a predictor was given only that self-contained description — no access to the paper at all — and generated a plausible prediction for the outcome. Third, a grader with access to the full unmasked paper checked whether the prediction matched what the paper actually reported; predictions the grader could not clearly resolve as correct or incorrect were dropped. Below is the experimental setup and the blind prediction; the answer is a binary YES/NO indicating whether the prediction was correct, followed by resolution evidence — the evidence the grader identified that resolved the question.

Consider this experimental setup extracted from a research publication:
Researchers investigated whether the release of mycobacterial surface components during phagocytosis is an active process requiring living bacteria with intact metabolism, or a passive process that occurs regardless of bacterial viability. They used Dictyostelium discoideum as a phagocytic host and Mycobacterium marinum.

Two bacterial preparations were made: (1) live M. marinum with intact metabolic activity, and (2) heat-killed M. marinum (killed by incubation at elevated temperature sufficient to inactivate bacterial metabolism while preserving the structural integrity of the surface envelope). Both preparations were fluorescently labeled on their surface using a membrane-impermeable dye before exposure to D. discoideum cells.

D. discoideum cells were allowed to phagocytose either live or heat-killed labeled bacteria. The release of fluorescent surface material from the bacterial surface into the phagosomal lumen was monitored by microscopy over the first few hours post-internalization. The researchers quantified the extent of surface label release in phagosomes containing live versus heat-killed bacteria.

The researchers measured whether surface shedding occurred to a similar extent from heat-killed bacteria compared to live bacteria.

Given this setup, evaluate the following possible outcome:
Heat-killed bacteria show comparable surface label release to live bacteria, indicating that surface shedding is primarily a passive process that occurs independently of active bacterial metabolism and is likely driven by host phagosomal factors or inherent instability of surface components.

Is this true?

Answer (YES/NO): YES